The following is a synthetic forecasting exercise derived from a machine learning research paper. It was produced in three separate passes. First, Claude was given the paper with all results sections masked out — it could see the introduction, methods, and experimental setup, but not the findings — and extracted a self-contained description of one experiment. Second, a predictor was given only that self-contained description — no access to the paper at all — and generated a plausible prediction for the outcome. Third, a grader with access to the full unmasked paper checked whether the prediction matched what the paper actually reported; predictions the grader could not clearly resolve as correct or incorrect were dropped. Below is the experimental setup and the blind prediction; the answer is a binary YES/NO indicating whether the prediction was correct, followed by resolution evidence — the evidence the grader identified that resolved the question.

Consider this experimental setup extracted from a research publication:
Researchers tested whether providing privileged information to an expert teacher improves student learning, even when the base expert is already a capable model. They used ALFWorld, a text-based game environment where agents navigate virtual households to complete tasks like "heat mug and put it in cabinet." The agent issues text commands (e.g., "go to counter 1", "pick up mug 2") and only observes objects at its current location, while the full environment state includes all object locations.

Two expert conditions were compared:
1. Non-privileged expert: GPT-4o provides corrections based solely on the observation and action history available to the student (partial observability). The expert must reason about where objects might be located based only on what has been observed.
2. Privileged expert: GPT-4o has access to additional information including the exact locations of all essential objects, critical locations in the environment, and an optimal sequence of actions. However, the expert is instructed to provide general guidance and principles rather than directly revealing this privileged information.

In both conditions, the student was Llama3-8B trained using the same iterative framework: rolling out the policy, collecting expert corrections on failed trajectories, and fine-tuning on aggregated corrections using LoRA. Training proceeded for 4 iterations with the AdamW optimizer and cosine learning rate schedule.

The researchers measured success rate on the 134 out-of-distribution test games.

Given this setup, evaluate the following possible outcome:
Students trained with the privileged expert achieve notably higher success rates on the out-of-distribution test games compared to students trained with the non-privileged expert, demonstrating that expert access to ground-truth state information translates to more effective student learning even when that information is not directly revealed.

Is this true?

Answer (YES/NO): YES